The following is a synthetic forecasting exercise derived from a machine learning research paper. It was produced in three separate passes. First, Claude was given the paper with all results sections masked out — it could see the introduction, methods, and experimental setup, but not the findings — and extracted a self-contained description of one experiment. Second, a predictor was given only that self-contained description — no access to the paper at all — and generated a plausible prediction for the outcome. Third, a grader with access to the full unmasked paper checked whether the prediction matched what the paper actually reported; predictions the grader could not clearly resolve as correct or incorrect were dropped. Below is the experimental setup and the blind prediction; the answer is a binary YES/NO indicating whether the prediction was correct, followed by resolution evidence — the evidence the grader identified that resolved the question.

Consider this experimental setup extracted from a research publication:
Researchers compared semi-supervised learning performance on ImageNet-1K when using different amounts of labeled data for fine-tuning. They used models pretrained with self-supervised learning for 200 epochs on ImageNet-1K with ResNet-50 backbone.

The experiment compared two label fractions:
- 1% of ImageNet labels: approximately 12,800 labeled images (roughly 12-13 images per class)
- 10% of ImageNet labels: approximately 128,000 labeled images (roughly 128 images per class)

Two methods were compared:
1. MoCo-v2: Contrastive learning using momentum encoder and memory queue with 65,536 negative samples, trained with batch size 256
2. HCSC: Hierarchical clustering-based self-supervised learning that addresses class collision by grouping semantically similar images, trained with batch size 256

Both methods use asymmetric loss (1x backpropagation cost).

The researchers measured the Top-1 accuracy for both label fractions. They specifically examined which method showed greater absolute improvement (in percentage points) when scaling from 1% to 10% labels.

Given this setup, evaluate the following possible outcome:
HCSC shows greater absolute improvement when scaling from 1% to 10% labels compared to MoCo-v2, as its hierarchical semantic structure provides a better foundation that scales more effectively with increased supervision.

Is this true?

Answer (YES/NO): NO